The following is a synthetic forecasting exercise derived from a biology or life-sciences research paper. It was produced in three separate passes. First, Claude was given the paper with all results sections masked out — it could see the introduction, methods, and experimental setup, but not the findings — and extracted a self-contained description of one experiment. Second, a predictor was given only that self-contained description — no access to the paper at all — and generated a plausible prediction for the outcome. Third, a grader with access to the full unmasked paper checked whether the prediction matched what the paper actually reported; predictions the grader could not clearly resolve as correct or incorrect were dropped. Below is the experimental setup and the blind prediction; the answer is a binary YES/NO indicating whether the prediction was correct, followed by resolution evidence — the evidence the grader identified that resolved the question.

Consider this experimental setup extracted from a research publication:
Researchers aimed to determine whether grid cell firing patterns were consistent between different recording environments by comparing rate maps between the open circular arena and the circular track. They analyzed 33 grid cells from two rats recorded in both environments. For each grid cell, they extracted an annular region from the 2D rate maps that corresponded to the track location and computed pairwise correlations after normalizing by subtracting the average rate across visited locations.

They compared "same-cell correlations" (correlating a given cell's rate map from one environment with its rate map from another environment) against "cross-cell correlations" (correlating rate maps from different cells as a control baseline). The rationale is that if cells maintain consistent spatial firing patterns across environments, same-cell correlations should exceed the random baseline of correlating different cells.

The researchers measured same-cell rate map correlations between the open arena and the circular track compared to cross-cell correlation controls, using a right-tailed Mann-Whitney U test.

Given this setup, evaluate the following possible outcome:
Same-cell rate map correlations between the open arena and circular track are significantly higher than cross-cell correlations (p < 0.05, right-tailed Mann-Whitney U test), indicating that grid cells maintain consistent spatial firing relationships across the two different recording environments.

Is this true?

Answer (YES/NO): NO